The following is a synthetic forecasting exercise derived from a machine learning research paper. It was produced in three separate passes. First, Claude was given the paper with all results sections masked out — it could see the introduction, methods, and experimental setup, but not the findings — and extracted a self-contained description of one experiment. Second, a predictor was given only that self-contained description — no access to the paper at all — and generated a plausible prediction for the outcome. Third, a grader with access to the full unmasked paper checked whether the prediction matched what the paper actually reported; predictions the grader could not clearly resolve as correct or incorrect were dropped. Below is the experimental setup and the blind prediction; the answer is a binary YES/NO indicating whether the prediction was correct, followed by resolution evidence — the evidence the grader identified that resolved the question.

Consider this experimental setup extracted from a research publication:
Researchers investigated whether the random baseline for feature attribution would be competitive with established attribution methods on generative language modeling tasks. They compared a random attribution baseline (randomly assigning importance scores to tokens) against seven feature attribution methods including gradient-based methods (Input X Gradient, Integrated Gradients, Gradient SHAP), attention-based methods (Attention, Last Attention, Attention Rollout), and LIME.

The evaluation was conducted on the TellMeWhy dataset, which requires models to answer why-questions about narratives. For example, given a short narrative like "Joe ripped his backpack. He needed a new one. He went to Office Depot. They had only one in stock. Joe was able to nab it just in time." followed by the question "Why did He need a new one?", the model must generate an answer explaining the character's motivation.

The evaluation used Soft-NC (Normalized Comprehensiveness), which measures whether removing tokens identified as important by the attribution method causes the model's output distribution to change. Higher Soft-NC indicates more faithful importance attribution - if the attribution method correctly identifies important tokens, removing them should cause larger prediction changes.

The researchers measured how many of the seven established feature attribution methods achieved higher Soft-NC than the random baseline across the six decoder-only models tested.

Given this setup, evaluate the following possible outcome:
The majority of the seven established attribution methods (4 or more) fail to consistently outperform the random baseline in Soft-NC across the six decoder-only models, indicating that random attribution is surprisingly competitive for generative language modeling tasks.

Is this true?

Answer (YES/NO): YES